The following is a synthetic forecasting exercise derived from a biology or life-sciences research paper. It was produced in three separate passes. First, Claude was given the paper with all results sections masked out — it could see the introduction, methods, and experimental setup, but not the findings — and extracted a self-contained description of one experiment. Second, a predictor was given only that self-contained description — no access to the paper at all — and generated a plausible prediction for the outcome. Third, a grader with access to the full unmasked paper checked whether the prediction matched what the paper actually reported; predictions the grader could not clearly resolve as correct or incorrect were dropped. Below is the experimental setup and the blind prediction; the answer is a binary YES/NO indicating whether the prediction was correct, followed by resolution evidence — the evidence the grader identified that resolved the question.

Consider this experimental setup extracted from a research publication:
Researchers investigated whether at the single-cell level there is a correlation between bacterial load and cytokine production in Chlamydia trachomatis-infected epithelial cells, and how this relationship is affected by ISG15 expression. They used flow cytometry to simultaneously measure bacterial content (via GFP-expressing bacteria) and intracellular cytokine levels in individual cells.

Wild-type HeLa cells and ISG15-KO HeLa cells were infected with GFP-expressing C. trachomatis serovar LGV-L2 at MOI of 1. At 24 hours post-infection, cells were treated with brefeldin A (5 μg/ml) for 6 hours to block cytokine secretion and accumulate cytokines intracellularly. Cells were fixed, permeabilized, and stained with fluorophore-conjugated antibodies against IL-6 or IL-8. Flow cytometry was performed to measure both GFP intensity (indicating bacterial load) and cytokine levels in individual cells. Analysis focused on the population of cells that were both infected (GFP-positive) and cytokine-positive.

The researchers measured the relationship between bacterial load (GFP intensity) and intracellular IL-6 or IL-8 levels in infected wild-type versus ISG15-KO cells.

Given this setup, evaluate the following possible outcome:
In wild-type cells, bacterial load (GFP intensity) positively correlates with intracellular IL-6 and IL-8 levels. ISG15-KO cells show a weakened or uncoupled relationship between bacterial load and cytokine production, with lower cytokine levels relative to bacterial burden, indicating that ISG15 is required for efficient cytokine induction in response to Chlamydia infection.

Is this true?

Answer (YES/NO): NO